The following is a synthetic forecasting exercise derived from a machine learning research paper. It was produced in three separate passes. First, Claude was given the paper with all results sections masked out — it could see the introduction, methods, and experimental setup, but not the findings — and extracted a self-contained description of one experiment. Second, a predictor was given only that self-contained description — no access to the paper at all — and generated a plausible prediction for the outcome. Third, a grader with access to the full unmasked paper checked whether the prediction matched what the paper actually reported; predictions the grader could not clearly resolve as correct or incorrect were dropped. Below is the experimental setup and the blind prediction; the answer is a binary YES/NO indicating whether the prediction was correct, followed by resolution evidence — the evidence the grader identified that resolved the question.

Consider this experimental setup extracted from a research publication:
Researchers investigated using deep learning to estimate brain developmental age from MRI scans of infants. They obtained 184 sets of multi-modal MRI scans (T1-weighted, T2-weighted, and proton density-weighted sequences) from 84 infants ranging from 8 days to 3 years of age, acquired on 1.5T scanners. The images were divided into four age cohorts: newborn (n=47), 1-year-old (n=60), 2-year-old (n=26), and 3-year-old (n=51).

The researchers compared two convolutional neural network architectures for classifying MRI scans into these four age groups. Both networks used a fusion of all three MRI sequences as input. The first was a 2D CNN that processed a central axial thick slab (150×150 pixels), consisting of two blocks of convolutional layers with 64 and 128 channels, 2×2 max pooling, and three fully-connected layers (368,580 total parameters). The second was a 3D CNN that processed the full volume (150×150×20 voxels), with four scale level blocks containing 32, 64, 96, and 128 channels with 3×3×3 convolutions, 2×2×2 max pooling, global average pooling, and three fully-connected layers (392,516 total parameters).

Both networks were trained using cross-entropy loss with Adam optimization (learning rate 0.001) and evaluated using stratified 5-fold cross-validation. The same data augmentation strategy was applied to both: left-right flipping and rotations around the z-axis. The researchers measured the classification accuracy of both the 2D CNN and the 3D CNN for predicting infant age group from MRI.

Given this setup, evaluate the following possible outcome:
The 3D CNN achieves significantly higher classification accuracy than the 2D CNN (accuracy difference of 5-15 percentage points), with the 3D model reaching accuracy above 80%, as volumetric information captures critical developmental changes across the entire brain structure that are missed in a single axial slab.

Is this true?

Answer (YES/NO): NO